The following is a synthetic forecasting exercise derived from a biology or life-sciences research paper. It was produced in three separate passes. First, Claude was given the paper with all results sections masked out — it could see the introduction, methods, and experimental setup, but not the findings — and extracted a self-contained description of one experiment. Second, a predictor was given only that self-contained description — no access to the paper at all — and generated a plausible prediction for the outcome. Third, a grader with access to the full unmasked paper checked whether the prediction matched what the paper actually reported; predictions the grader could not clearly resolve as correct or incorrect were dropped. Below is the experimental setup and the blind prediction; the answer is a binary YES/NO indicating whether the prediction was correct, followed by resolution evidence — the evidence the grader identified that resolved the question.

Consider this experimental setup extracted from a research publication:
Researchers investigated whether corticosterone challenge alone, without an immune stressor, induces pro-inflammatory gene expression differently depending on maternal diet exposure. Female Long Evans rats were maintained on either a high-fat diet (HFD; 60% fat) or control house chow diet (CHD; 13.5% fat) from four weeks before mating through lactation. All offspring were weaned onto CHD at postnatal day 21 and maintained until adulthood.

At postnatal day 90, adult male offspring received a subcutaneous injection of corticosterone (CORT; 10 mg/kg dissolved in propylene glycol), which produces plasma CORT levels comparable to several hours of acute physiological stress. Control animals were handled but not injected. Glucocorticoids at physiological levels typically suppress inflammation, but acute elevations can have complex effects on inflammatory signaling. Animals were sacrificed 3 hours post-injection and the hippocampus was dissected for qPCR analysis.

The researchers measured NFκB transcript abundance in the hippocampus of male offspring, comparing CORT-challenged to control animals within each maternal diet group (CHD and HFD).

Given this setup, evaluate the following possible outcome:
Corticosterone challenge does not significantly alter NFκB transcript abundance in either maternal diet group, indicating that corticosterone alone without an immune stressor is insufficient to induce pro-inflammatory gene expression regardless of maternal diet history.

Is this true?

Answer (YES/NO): NO